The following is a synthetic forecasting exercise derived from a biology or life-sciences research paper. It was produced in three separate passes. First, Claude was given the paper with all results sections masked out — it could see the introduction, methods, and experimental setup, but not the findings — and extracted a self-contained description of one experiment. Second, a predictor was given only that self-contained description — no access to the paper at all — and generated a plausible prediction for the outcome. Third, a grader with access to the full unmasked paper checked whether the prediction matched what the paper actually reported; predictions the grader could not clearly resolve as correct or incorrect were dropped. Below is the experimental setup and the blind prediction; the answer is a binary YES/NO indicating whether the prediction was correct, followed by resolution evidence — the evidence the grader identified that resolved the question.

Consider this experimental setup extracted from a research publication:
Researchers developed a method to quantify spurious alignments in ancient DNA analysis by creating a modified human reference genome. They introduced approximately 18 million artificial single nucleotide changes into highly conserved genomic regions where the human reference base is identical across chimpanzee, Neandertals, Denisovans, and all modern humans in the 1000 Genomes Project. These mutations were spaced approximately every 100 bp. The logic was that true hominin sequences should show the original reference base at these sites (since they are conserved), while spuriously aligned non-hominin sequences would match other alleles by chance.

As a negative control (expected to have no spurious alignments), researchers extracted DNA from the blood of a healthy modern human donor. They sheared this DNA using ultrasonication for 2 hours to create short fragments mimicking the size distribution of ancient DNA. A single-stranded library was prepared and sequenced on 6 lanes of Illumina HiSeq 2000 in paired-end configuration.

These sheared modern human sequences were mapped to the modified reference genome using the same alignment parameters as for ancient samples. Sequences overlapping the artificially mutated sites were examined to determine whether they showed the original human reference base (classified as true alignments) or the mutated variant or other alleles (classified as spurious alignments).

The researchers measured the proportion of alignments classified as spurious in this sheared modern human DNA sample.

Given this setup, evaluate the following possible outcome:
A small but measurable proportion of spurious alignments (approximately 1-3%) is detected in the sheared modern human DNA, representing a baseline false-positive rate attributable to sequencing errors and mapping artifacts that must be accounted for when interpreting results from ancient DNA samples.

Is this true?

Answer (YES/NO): NO